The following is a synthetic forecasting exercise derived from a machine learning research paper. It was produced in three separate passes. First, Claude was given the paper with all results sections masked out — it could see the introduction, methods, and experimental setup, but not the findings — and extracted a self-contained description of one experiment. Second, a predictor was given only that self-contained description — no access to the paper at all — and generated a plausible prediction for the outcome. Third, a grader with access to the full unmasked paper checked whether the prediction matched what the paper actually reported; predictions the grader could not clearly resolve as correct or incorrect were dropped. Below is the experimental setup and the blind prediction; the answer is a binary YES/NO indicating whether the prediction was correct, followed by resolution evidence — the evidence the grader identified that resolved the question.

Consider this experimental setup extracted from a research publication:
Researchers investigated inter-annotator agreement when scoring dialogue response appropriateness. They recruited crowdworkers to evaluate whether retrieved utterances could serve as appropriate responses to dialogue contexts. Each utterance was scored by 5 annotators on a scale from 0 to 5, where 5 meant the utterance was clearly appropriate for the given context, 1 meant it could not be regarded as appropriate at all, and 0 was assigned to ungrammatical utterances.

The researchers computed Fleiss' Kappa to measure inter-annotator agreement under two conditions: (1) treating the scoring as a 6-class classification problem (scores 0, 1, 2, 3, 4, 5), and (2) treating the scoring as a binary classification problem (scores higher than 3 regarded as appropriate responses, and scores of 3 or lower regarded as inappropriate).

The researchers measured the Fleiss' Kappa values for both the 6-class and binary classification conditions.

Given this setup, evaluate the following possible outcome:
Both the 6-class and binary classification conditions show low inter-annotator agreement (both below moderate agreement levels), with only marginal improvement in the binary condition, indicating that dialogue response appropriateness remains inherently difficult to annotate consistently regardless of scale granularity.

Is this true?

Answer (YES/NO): NO